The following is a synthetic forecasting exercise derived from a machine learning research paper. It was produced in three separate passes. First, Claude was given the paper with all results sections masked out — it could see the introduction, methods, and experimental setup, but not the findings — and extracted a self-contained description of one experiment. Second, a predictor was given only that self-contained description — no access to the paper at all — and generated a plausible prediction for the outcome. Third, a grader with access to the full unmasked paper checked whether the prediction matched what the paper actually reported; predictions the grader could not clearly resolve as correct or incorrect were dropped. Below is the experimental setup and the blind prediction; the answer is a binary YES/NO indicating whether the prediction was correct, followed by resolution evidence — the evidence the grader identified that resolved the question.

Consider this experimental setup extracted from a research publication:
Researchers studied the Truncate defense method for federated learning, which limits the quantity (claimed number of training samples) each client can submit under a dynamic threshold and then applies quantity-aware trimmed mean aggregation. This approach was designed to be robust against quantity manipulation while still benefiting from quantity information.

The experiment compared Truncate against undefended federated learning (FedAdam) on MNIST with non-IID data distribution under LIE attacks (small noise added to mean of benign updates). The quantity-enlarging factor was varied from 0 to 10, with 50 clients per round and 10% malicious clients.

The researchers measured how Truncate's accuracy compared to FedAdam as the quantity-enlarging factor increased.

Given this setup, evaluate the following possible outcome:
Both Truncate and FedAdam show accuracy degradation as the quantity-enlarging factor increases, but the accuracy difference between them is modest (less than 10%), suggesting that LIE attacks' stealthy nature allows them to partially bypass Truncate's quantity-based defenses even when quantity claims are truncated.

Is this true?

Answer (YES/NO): NO